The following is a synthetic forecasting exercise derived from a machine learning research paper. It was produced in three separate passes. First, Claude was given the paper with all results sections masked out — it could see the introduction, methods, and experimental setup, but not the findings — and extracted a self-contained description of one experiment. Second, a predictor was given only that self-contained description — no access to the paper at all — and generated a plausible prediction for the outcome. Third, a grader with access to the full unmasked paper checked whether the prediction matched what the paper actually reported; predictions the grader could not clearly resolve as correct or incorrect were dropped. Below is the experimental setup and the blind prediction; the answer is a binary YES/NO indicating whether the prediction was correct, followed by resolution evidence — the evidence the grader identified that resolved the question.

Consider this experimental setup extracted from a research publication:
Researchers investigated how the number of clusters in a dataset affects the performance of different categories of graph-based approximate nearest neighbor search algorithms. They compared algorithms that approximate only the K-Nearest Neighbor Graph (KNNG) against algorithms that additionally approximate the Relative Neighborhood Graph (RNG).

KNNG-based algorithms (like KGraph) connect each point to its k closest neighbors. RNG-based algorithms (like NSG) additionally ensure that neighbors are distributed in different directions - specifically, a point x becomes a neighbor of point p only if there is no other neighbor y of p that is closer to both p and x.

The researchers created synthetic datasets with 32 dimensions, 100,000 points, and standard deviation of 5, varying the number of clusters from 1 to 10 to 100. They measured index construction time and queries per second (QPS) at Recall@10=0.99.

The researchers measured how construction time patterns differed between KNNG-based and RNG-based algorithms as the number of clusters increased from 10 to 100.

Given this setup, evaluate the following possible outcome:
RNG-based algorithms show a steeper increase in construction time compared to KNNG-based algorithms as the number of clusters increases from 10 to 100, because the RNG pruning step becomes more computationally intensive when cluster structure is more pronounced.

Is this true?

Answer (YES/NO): NO